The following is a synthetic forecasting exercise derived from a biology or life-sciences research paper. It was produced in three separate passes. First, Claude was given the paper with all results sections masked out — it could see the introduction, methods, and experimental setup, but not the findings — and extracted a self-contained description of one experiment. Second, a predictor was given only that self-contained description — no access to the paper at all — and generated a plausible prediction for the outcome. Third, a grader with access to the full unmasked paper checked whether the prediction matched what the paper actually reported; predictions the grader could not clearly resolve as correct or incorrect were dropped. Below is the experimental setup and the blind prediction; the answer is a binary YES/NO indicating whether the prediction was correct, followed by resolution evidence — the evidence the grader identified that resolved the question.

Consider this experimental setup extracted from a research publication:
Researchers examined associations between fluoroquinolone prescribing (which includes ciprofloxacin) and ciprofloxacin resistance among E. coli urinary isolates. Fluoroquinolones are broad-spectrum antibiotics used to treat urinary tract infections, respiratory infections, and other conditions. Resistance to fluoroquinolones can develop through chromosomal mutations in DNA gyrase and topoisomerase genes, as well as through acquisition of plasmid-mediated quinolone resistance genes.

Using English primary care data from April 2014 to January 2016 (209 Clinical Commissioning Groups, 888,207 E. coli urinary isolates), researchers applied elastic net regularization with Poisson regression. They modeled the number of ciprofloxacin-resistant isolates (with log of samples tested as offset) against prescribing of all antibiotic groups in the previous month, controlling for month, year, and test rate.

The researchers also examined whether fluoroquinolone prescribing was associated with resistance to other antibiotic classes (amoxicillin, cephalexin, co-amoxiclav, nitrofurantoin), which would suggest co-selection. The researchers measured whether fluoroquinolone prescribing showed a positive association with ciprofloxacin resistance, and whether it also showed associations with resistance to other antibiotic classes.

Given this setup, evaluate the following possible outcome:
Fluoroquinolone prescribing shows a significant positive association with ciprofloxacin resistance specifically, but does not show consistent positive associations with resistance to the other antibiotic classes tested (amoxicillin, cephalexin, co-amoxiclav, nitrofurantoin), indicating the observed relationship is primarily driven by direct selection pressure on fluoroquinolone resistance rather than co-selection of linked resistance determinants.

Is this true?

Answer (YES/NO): NO